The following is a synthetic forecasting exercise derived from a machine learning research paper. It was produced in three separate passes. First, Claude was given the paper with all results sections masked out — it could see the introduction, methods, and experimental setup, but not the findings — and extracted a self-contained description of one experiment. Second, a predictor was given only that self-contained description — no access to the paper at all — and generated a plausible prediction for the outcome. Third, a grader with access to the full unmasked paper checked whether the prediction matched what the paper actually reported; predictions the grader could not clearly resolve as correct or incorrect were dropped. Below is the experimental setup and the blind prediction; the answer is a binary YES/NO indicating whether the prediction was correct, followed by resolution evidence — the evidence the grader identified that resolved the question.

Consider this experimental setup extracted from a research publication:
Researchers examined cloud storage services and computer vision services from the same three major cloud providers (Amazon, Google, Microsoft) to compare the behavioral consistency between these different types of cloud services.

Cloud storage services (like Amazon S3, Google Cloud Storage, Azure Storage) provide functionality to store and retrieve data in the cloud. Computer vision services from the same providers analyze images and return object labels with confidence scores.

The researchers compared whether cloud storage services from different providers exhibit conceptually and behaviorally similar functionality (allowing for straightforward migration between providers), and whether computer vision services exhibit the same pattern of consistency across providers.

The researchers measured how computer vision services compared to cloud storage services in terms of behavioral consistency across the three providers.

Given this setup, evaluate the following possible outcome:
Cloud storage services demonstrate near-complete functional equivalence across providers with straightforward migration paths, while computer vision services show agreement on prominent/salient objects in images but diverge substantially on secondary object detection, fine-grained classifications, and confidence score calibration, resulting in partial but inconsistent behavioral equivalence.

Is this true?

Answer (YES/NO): NO